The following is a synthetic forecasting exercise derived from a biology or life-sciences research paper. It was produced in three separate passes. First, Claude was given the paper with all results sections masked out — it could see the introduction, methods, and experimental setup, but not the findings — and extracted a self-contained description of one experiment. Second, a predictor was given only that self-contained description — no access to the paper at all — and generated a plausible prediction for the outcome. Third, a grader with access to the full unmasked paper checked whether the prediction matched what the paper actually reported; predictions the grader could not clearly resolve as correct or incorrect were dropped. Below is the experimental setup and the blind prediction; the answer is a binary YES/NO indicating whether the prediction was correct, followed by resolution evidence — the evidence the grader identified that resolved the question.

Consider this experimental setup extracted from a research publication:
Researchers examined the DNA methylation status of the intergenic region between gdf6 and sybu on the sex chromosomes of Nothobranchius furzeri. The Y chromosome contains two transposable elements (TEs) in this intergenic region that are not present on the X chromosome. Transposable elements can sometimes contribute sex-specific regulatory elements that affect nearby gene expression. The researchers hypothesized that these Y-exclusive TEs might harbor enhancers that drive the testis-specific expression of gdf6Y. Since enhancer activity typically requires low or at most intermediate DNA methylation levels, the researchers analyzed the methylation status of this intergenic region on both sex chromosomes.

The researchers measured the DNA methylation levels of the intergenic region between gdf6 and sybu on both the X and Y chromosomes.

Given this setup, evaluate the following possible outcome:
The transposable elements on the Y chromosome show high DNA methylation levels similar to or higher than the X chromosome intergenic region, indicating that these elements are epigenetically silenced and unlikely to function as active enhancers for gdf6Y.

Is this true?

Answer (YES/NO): YES